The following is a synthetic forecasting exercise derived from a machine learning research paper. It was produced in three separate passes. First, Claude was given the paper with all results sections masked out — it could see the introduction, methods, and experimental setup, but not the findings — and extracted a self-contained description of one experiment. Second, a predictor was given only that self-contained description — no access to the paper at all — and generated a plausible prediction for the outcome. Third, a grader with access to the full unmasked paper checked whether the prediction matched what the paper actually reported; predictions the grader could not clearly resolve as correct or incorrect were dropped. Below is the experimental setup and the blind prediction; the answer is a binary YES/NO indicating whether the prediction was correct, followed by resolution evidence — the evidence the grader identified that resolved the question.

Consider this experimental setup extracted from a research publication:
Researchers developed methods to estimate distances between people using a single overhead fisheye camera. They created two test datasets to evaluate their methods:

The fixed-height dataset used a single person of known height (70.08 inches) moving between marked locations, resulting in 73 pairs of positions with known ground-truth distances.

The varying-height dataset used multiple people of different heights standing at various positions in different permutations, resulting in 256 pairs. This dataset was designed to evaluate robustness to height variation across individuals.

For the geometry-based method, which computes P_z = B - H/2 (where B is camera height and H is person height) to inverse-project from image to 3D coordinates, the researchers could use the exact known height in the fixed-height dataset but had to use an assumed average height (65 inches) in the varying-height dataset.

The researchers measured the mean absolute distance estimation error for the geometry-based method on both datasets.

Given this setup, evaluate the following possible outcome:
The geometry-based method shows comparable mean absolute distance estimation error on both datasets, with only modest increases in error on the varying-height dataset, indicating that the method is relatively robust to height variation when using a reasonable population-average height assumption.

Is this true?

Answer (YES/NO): NO